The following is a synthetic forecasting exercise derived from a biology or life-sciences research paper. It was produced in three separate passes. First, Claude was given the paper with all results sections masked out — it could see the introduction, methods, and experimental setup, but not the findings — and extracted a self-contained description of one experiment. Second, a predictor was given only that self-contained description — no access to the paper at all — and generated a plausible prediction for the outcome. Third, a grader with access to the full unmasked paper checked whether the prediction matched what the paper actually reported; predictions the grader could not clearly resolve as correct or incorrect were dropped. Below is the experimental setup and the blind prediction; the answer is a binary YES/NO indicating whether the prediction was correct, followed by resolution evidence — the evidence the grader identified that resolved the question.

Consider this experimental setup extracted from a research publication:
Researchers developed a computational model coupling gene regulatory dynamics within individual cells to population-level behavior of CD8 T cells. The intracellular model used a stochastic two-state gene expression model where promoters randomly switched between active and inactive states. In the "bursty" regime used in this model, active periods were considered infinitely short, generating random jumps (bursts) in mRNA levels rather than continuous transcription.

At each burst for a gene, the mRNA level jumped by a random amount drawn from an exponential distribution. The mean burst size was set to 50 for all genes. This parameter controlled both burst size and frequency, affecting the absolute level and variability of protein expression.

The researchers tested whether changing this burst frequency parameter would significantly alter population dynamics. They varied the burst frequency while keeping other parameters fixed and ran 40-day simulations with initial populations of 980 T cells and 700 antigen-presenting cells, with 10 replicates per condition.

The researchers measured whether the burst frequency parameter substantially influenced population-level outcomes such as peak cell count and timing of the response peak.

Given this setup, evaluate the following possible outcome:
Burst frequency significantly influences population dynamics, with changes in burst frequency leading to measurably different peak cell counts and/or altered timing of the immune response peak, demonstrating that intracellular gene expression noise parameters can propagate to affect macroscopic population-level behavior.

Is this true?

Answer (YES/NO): NO